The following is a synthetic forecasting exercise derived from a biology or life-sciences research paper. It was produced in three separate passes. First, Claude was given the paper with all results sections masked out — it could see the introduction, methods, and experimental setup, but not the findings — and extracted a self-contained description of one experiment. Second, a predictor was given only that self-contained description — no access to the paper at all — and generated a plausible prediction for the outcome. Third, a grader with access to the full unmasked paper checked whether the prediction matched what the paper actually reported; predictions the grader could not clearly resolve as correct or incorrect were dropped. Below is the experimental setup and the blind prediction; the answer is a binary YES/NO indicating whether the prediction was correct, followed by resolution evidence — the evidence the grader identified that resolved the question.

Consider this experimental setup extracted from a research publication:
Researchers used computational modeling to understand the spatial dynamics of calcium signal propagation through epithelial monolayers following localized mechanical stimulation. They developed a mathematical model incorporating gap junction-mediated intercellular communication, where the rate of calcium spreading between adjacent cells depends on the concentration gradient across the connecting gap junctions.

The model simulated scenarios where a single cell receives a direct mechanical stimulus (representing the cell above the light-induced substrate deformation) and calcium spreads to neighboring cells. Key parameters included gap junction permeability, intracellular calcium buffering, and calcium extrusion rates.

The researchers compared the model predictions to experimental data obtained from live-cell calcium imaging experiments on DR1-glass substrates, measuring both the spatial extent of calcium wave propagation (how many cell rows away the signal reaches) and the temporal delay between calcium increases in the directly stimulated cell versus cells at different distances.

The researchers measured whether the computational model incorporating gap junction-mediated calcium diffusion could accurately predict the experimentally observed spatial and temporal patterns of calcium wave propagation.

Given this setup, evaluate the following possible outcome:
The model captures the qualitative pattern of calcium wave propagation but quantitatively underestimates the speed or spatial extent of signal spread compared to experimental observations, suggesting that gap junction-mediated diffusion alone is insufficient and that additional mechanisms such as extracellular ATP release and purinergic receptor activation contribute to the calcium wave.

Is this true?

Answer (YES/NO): NO